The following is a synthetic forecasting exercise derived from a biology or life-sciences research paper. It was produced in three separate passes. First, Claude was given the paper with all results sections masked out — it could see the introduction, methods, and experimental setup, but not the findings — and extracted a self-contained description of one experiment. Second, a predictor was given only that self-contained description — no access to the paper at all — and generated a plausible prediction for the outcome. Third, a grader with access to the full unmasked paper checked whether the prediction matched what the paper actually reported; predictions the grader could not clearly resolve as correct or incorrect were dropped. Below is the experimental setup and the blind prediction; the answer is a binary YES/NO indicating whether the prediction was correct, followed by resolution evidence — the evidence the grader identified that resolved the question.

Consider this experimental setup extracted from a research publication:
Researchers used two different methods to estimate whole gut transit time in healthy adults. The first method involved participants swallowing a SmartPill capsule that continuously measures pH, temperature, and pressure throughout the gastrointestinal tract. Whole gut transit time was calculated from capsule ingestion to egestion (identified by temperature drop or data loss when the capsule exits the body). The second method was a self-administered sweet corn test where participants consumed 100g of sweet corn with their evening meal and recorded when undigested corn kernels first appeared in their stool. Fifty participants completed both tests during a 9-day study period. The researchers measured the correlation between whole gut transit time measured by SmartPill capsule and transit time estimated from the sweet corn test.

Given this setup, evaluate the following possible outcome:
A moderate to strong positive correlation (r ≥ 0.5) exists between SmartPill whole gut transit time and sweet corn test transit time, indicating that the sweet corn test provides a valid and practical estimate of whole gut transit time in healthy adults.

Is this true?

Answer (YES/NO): NO